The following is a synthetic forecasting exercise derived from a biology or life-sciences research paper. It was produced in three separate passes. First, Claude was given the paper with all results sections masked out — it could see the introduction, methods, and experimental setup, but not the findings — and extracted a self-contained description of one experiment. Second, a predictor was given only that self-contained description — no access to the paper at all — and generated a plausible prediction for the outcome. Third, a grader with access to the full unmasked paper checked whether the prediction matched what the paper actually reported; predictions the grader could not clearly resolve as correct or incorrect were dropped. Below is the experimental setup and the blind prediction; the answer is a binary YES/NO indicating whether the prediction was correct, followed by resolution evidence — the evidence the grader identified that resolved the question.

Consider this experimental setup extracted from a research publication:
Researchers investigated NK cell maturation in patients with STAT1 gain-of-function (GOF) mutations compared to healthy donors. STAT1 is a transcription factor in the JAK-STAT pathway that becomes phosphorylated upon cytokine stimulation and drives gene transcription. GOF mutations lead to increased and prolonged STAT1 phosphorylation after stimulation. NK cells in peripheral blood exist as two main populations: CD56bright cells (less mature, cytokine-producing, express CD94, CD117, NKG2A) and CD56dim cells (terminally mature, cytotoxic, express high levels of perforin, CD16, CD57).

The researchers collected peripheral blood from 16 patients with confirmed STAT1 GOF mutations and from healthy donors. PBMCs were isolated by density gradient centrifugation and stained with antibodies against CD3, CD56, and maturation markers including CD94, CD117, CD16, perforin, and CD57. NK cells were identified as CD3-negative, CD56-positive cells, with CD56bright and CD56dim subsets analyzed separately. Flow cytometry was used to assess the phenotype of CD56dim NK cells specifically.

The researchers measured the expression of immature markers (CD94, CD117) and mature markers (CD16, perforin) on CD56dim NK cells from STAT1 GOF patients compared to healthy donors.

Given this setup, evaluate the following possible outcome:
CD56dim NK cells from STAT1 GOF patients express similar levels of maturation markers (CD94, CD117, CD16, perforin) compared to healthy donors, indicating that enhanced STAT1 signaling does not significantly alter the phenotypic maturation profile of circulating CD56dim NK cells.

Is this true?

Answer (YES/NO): NO